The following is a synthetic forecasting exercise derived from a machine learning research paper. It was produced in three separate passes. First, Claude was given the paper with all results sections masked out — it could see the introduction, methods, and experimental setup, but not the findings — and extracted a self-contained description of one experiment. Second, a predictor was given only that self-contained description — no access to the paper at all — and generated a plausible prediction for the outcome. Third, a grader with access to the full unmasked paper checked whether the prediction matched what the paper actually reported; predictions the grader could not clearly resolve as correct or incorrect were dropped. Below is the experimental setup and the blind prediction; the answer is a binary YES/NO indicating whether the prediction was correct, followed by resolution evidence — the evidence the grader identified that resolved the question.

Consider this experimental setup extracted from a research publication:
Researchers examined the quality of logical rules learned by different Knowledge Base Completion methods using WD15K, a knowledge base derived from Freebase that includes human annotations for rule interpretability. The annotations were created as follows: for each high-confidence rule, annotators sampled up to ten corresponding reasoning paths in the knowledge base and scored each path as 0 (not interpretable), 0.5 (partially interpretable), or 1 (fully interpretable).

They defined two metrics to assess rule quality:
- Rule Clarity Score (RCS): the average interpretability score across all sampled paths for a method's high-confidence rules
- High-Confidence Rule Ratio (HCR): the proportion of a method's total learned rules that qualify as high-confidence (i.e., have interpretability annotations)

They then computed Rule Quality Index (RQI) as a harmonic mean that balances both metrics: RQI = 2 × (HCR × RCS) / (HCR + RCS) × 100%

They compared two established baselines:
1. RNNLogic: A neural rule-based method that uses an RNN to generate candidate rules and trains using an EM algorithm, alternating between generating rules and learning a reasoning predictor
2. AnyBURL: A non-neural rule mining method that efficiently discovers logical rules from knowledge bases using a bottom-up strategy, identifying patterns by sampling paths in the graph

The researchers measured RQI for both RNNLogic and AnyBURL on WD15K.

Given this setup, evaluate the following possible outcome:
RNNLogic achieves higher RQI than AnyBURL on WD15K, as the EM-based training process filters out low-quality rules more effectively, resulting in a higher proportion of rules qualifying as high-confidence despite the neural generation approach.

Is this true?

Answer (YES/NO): NO